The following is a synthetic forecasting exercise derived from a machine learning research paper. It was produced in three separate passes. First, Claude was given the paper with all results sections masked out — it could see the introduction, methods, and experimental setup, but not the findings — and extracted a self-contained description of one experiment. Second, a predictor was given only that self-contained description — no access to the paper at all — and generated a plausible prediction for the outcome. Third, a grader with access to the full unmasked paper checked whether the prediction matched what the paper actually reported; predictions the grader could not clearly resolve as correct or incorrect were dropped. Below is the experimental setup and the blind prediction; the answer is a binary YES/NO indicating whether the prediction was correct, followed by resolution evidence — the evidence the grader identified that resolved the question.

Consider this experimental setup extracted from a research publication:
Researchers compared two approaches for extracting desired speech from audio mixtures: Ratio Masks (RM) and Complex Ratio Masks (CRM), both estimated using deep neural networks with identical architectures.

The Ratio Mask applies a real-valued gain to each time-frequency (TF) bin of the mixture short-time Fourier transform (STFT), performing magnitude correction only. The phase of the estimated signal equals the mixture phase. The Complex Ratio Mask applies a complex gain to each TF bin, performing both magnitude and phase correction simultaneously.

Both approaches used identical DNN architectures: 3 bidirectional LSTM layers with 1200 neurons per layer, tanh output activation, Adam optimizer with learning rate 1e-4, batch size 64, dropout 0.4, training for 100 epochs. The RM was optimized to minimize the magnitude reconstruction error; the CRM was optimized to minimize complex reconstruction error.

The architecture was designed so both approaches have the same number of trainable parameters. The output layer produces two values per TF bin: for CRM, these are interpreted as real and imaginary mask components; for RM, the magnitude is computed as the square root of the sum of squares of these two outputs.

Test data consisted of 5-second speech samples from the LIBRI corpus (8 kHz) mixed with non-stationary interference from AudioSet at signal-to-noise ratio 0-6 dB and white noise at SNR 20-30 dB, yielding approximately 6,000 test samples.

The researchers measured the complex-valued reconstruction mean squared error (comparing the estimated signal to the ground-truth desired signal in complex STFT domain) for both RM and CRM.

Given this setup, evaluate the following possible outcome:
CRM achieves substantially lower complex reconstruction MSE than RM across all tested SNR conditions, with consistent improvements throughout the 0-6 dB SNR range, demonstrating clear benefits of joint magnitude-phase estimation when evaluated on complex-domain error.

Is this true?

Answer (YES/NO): NO